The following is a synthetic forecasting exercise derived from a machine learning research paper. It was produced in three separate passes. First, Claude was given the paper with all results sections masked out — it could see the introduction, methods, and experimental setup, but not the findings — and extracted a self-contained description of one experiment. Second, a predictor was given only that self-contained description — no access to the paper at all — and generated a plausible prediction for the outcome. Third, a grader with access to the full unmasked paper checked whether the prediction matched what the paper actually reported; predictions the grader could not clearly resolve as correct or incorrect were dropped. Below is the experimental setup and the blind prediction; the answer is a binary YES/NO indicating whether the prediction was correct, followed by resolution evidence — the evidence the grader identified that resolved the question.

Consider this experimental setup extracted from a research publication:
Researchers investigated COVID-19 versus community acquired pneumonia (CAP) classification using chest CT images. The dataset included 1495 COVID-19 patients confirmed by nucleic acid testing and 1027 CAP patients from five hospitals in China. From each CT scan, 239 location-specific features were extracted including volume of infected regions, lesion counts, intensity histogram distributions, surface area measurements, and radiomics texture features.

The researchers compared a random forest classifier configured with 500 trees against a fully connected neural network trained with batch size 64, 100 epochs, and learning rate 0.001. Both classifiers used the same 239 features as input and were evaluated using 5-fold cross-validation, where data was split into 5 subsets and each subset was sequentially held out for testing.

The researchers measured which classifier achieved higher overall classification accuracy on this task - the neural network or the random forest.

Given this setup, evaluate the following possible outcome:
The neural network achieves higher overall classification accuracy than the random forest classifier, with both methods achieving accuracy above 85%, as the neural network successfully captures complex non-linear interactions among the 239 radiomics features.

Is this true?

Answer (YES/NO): YES